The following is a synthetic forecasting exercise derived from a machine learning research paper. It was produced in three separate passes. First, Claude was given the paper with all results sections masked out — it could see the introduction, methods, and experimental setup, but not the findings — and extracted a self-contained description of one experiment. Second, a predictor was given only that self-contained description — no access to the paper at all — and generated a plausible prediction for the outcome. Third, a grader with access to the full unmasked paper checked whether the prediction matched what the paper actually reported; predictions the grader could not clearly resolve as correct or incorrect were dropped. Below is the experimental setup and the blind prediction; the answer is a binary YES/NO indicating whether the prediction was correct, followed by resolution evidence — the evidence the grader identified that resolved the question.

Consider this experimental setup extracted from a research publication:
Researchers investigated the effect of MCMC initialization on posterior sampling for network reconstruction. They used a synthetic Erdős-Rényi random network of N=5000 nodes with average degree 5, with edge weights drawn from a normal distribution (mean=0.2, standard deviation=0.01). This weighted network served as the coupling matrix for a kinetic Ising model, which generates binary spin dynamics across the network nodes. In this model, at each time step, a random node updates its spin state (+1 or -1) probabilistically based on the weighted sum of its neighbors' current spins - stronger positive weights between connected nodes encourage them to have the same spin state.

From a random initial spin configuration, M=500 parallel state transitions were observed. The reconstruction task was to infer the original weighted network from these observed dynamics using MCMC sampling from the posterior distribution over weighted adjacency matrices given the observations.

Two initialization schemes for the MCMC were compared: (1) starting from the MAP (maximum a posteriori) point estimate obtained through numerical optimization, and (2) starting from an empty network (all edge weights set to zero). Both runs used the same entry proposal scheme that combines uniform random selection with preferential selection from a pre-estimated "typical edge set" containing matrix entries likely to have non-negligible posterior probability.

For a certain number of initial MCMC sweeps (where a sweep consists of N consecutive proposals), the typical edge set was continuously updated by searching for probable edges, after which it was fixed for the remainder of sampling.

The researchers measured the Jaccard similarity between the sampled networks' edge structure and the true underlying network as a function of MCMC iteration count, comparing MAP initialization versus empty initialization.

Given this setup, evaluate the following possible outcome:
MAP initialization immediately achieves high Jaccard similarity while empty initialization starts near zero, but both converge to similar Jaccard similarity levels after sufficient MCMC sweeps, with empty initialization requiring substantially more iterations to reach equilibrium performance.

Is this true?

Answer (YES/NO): YES